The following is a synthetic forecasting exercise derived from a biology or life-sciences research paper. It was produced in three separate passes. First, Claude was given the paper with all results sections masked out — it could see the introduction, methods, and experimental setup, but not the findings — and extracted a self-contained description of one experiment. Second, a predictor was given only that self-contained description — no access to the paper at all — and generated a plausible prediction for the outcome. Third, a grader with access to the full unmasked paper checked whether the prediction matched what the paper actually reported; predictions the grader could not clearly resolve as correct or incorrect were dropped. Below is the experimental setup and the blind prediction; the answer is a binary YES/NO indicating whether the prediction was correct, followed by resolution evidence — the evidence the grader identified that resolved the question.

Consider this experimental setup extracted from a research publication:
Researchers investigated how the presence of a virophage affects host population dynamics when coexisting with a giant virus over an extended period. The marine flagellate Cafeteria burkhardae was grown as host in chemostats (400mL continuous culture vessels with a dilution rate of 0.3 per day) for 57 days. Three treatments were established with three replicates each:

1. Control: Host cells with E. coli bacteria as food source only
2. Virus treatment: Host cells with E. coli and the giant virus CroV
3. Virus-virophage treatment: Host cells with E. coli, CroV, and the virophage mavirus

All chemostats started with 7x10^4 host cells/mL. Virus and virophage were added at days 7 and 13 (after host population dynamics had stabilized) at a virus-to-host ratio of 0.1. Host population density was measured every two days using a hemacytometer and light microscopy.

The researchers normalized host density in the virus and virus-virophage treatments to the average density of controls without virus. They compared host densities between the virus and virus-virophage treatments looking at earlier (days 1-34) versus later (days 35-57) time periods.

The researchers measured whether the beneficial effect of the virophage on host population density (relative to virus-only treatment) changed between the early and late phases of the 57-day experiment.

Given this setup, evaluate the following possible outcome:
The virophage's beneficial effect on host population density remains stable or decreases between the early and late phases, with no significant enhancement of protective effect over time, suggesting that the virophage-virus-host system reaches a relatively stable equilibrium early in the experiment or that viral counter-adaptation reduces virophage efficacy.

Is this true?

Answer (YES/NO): YES